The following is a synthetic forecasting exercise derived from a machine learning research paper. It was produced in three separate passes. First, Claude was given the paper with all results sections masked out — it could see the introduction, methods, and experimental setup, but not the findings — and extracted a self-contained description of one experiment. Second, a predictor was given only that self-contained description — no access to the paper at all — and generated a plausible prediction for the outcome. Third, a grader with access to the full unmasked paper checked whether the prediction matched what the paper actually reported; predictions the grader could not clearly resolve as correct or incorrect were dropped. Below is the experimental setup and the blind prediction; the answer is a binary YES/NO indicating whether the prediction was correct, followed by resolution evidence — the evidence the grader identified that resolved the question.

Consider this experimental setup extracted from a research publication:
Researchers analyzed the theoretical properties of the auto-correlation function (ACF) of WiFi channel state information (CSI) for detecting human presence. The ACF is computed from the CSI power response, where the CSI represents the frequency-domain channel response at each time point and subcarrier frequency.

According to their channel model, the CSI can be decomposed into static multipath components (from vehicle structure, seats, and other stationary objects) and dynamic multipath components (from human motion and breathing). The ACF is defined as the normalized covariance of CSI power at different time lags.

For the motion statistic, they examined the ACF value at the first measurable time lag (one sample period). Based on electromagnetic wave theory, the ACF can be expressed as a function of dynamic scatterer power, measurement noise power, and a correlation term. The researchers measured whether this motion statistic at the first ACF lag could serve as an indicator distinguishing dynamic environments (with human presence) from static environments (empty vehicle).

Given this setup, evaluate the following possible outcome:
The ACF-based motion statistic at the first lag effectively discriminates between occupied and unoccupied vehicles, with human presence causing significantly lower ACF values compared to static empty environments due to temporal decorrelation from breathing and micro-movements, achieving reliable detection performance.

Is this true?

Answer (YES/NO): NO